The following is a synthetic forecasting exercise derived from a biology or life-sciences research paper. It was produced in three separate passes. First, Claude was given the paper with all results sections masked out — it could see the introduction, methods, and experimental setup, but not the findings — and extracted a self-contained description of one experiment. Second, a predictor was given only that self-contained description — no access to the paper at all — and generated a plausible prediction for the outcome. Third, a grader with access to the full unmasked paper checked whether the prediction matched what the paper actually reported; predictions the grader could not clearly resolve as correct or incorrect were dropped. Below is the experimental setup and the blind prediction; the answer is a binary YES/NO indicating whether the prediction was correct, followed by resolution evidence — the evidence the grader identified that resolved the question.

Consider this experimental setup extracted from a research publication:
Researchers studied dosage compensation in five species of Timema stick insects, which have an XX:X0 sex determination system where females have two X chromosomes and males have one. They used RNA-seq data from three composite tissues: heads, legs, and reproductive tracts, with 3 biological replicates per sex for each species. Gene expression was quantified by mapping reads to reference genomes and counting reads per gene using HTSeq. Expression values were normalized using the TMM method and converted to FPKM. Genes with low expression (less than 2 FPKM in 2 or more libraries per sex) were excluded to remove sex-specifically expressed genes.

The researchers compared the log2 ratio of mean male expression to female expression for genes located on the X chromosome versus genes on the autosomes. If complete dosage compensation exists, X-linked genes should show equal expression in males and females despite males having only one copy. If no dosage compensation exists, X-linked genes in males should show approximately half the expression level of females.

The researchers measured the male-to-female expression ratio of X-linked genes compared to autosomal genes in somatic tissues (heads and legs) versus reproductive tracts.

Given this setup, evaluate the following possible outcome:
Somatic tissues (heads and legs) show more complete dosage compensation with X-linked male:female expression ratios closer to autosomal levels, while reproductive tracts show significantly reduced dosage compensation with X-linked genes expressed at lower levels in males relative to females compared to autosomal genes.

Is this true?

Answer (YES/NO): YES